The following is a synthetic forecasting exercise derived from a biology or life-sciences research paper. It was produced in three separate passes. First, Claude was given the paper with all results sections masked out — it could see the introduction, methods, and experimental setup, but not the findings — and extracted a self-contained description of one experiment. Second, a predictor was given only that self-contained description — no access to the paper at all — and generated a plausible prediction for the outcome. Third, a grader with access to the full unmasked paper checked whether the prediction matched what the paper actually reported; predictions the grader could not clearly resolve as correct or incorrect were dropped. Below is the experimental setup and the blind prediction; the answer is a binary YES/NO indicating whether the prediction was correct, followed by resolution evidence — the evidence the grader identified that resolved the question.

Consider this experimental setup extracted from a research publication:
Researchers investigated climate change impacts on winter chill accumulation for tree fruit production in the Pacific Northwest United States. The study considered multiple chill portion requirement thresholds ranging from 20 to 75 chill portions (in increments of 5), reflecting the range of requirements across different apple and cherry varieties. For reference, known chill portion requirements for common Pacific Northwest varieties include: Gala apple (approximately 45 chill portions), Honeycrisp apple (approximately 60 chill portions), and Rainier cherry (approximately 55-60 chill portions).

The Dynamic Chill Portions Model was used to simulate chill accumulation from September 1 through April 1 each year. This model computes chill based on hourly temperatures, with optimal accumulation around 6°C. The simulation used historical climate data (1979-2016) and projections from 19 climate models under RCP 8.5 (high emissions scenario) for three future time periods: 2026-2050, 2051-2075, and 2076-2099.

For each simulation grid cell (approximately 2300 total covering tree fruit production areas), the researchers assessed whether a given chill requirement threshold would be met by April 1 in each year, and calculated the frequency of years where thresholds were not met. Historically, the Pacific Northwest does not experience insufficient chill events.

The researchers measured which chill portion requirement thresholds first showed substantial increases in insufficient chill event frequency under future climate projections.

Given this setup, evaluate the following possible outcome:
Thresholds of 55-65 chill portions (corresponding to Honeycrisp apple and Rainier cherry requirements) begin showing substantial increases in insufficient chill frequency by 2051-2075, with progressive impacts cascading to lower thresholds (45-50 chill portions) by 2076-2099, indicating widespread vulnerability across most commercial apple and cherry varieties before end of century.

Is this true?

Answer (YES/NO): NO